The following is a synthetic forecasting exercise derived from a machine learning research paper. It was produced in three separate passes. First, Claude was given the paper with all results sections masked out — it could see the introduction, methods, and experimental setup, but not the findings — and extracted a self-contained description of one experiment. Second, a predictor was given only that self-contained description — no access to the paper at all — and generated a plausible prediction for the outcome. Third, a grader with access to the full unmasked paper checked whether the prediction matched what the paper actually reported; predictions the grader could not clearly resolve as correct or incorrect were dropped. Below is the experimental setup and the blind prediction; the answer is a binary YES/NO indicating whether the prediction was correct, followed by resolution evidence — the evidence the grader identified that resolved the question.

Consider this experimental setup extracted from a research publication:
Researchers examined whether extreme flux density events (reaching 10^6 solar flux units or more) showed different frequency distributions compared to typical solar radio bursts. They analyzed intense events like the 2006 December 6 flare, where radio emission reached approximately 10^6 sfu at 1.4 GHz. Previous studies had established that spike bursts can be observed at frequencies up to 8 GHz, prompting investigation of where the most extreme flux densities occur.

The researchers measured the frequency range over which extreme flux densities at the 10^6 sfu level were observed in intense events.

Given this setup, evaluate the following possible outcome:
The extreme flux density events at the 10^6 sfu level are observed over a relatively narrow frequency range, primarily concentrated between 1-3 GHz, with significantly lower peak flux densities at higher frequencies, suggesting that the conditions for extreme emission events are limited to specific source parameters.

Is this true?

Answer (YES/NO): NO